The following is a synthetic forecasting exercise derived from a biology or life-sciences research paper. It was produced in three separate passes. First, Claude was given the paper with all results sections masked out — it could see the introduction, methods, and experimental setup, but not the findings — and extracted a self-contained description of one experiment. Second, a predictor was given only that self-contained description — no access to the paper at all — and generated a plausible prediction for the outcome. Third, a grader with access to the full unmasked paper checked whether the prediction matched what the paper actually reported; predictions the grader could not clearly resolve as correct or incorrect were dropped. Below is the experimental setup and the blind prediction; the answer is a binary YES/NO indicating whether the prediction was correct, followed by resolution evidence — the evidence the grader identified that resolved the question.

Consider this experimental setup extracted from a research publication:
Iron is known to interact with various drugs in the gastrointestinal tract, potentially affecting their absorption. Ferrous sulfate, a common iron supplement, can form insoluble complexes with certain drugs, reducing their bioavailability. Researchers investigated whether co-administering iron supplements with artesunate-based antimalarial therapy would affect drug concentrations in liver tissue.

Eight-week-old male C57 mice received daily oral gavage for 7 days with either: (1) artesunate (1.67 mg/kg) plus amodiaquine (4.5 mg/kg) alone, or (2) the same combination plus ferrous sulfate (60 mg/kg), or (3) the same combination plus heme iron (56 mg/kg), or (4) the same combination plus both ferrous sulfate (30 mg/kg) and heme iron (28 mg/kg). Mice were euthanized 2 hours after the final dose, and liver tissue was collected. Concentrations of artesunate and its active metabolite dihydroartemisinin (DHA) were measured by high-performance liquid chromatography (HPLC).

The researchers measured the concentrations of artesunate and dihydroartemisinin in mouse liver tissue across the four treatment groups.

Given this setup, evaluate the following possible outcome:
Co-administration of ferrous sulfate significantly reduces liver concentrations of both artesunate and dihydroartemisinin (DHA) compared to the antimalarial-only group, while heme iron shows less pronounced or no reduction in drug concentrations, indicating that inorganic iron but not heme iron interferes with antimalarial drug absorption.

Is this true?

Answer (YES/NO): NO